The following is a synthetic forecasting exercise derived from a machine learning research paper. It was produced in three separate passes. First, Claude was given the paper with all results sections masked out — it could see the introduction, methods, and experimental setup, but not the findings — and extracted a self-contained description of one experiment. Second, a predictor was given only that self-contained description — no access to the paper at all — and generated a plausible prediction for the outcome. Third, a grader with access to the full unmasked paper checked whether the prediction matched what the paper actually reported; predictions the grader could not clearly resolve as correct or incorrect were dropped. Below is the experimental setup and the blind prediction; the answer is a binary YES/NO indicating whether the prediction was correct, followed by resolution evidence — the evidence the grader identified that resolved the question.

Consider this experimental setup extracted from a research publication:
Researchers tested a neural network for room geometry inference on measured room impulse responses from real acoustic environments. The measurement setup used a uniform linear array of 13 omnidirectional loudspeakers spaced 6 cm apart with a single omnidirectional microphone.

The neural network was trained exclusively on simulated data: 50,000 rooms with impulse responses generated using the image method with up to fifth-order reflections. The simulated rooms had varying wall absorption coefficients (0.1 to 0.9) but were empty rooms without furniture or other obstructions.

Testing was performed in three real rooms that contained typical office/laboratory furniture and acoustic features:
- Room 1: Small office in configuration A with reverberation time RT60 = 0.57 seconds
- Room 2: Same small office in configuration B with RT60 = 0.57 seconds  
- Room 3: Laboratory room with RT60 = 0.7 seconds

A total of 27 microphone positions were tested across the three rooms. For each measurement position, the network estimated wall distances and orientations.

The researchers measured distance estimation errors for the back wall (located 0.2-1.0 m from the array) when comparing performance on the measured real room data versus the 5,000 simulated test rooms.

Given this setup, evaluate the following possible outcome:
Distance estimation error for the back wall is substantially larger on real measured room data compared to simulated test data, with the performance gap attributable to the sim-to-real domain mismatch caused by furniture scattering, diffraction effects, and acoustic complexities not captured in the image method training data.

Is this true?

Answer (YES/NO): NO